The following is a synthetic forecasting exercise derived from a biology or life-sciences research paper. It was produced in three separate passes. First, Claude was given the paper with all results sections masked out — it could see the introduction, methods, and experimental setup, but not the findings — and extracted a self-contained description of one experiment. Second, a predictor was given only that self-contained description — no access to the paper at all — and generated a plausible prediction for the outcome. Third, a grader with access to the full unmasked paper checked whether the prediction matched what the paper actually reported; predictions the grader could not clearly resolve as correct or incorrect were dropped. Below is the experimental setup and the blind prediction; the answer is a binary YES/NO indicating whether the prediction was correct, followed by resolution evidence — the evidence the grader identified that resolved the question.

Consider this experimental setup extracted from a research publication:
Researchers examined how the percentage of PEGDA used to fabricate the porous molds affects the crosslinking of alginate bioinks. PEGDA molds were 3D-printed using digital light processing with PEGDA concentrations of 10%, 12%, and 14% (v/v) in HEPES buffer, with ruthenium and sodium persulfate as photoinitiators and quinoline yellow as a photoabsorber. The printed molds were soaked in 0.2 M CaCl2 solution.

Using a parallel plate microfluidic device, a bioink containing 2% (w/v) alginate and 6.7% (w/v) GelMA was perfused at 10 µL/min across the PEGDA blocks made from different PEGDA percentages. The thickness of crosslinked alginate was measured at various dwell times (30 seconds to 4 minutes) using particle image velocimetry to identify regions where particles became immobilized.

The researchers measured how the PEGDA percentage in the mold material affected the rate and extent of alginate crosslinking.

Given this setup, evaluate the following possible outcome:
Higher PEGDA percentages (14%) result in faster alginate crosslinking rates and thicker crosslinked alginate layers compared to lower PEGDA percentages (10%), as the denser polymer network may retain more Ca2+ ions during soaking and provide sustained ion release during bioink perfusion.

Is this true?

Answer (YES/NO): NO